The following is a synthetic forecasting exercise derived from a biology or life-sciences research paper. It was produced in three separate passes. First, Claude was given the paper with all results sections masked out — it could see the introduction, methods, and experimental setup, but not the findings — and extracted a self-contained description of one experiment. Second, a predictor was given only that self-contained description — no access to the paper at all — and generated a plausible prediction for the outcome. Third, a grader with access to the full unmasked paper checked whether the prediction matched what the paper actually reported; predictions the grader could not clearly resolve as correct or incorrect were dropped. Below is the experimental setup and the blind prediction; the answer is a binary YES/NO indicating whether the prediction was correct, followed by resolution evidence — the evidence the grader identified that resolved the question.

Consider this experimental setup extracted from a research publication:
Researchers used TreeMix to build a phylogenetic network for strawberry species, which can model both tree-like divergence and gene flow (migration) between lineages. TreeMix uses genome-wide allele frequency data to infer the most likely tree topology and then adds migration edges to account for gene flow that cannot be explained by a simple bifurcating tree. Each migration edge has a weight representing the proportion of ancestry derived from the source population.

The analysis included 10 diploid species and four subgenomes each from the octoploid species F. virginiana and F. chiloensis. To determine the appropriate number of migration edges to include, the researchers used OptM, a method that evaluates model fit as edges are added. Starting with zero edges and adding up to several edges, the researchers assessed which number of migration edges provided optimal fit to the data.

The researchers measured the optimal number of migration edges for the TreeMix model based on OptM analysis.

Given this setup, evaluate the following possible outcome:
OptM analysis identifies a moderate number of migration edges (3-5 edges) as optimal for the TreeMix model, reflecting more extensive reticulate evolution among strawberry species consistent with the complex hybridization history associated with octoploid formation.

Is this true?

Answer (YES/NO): YES